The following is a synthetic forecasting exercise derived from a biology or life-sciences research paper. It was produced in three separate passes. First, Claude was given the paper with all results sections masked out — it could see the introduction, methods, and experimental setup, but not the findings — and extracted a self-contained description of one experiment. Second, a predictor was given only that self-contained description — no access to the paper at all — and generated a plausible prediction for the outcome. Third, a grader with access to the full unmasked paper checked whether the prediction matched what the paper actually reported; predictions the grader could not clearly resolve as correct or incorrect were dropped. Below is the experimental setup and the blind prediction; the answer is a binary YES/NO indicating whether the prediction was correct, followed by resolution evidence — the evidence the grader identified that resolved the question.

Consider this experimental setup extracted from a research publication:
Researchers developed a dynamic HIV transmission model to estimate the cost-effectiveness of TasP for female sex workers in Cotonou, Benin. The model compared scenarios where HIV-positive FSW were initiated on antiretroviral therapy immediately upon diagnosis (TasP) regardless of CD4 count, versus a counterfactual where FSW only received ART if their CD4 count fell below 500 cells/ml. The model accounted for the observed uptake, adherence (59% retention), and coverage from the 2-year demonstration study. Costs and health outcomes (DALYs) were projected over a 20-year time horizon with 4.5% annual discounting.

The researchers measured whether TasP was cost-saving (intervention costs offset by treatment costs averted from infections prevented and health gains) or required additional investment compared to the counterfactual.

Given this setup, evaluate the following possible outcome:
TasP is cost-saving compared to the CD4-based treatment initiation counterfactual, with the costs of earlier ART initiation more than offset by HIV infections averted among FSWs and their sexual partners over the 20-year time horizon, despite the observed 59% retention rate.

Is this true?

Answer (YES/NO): YES